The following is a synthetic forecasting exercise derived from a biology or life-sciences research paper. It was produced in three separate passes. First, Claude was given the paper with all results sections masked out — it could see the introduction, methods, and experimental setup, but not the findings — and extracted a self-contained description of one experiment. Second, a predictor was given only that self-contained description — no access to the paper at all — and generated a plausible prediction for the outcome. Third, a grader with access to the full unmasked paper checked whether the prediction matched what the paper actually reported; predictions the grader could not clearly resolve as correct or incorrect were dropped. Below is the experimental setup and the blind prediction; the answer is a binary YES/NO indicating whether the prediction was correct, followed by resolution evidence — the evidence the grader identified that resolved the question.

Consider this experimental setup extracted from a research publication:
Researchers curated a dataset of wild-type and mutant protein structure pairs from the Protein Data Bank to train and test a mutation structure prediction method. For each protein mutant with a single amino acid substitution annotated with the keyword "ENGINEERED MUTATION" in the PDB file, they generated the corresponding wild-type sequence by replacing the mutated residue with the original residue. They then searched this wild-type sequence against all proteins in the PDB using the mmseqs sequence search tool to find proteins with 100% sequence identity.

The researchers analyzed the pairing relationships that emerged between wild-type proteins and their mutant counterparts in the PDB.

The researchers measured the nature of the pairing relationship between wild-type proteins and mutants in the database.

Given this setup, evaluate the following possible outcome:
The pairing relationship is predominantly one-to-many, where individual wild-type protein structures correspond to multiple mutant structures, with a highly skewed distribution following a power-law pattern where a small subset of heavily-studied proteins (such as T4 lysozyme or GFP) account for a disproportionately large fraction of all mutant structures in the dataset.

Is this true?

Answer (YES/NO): NO